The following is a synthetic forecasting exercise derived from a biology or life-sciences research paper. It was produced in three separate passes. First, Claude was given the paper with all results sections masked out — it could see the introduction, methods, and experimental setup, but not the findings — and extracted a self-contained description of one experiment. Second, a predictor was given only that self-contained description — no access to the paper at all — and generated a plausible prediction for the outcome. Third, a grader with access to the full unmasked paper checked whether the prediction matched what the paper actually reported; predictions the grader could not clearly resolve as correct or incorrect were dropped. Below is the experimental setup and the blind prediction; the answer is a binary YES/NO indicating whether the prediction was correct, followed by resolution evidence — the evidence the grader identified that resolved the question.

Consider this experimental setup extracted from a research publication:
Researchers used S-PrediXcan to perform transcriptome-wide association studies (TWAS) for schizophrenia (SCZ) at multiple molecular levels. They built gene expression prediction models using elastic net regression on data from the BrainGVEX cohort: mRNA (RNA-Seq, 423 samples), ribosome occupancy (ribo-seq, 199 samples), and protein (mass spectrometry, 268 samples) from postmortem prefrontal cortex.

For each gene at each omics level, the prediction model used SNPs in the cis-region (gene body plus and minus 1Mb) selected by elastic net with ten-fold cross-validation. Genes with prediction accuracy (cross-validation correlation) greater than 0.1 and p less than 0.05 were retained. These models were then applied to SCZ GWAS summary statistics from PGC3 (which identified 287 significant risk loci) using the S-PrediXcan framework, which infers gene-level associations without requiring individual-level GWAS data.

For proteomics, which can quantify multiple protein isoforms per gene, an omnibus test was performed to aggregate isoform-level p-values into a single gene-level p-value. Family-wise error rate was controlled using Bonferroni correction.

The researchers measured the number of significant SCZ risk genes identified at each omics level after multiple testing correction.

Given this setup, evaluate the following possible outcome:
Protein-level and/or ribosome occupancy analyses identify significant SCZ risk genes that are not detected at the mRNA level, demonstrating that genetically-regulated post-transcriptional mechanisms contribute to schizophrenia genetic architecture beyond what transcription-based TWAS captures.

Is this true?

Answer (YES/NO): YES